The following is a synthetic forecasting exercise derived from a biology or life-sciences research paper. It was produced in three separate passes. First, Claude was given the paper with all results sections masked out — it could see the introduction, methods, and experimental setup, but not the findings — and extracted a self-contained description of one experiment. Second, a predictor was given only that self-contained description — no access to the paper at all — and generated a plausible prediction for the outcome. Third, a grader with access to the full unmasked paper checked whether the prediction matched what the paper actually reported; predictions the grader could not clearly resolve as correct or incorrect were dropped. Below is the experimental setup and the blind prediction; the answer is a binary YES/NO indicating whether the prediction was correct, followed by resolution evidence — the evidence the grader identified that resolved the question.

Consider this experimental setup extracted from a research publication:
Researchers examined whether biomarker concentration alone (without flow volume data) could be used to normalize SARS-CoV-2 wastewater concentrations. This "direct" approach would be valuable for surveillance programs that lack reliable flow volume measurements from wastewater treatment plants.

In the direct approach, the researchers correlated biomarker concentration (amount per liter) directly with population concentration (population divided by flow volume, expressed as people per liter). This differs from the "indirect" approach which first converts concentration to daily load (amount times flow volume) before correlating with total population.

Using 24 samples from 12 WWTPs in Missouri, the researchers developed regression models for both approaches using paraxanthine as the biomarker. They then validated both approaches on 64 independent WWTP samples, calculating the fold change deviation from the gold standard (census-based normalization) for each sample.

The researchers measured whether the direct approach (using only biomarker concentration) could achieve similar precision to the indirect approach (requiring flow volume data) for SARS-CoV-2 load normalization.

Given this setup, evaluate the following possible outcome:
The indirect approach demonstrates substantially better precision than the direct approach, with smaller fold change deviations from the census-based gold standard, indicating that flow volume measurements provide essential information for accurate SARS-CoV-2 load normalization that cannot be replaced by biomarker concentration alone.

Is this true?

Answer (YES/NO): NO